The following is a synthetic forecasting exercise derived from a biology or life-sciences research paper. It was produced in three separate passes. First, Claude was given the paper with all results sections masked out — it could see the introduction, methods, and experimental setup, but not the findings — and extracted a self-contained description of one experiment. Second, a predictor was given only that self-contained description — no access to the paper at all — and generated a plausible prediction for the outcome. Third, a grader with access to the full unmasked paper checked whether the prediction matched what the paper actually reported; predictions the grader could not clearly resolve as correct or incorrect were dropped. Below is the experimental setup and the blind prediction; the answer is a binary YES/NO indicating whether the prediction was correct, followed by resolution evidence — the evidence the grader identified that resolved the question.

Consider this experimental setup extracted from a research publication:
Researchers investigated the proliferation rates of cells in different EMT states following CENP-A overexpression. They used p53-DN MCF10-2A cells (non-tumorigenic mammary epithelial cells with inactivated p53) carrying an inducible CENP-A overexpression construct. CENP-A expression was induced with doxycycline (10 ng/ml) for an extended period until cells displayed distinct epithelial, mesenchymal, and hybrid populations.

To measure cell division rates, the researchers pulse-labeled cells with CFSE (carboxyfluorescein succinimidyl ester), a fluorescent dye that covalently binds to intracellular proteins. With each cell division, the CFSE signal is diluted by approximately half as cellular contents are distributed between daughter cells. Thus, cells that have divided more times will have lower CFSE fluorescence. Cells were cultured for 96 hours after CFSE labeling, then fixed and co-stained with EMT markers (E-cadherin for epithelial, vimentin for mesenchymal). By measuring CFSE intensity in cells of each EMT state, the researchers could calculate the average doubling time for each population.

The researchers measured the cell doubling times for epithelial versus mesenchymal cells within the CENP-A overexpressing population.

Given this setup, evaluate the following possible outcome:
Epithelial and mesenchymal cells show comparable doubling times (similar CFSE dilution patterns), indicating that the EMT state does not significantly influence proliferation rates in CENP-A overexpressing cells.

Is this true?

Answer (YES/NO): NO